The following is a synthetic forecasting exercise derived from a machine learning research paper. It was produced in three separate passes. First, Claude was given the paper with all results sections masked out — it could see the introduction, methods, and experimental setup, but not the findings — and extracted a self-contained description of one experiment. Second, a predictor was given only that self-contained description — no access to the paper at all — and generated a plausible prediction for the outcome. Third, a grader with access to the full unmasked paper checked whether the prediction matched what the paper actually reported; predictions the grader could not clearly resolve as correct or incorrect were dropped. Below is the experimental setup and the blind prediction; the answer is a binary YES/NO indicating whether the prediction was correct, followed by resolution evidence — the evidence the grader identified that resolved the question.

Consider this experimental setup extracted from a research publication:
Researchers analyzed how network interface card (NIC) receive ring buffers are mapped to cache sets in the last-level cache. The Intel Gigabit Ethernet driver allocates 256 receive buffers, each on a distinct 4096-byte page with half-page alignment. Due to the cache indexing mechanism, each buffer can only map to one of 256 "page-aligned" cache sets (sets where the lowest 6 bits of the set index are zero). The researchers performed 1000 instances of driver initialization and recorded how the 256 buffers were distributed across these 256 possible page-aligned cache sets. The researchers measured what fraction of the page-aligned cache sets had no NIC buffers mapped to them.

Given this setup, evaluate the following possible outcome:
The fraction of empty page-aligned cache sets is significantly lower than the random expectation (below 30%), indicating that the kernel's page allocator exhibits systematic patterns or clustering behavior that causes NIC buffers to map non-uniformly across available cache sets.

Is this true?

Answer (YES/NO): NO